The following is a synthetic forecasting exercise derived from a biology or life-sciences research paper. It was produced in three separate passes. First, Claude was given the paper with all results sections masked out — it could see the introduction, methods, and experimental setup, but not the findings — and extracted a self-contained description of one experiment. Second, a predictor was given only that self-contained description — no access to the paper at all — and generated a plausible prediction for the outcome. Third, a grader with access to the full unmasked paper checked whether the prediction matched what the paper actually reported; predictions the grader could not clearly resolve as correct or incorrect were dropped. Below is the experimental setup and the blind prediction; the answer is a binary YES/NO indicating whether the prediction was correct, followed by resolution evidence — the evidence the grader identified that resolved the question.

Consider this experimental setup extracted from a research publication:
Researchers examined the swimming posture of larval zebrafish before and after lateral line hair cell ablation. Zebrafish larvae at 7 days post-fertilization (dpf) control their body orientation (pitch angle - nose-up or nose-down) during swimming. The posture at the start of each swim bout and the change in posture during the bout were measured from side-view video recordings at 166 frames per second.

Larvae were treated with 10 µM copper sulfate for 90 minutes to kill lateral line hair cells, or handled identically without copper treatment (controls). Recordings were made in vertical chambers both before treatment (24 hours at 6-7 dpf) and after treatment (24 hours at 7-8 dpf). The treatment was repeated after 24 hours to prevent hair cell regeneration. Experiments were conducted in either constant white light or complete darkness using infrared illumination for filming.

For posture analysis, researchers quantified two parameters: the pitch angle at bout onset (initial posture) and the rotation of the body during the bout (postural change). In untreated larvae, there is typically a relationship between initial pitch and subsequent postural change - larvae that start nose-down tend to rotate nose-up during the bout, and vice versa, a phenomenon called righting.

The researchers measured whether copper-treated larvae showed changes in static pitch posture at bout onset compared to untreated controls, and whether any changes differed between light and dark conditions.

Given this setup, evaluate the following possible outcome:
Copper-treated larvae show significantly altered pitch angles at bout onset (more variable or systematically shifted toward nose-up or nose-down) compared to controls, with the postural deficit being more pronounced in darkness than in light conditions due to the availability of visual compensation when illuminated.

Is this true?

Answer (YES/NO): NO